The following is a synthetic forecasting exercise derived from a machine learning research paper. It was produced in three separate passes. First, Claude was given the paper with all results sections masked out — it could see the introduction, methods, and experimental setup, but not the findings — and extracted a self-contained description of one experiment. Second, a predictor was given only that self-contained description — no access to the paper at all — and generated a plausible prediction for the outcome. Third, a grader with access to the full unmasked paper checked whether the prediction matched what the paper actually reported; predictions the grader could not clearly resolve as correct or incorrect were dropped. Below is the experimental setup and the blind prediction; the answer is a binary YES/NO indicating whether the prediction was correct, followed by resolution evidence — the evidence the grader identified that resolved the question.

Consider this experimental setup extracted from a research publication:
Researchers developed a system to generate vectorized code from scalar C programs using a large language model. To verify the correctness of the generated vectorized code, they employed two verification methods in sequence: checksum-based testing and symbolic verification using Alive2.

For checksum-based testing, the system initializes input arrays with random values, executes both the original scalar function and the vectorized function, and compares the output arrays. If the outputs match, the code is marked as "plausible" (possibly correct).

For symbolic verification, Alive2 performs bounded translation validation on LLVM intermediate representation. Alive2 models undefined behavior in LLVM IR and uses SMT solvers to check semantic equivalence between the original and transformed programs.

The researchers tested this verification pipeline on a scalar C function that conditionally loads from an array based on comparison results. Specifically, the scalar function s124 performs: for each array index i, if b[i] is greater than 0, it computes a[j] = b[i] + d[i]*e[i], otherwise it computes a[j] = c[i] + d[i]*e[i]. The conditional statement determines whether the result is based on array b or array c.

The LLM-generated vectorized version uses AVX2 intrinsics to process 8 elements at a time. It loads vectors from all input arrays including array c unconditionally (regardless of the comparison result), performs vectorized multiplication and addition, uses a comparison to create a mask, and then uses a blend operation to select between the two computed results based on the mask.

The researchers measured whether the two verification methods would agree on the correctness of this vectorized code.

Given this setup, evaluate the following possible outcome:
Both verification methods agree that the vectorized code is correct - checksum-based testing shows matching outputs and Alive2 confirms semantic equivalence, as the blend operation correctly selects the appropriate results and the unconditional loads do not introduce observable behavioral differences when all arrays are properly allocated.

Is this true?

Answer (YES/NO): NO